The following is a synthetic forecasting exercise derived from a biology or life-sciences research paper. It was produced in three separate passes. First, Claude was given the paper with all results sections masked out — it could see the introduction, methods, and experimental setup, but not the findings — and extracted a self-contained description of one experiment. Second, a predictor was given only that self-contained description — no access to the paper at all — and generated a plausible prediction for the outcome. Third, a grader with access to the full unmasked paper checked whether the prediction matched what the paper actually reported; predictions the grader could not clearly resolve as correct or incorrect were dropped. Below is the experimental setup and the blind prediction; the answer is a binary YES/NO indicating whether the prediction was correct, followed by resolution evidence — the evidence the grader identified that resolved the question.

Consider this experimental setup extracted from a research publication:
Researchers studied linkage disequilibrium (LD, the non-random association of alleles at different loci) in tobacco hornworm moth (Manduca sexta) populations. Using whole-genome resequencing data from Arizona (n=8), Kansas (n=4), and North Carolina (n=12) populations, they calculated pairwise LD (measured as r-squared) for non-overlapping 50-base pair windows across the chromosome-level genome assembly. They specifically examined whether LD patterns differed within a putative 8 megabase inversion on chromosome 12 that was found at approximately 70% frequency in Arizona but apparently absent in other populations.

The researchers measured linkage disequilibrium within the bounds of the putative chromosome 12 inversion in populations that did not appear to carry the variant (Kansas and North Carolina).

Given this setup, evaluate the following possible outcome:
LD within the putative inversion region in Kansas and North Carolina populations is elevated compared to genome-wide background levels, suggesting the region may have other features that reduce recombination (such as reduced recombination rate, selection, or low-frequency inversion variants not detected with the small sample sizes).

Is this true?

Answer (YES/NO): YES